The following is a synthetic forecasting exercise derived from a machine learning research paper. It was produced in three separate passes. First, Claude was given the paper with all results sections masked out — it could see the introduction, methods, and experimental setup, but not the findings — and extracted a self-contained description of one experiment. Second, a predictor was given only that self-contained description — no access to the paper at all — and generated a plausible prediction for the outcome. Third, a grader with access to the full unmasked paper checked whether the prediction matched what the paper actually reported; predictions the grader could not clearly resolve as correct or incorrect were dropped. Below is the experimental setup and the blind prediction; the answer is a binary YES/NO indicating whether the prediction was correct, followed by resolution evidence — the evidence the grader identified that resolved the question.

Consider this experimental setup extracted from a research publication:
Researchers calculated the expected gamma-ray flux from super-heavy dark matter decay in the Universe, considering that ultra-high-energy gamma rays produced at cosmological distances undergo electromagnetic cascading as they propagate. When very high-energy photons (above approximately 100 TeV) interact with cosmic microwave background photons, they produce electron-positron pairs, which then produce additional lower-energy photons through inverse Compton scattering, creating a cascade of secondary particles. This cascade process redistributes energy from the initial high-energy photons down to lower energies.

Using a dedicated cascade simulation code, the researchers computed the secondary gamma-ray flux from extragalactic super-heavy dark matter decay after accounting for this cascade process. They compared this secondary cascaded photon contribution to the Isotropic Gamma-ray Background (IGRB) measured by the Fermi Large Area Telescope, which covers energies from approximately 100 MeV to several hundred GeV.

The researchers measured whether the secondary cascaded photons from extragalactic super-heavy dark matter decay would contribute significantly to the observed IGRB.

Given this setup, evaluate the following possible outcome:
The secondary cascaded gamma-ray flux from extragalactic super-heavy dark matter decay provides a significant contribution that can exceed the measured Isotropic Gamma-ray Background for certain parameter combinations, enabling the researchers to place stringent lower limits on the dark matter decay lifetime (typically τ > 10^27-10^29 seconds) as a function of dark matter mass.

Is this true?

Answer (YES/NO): NO